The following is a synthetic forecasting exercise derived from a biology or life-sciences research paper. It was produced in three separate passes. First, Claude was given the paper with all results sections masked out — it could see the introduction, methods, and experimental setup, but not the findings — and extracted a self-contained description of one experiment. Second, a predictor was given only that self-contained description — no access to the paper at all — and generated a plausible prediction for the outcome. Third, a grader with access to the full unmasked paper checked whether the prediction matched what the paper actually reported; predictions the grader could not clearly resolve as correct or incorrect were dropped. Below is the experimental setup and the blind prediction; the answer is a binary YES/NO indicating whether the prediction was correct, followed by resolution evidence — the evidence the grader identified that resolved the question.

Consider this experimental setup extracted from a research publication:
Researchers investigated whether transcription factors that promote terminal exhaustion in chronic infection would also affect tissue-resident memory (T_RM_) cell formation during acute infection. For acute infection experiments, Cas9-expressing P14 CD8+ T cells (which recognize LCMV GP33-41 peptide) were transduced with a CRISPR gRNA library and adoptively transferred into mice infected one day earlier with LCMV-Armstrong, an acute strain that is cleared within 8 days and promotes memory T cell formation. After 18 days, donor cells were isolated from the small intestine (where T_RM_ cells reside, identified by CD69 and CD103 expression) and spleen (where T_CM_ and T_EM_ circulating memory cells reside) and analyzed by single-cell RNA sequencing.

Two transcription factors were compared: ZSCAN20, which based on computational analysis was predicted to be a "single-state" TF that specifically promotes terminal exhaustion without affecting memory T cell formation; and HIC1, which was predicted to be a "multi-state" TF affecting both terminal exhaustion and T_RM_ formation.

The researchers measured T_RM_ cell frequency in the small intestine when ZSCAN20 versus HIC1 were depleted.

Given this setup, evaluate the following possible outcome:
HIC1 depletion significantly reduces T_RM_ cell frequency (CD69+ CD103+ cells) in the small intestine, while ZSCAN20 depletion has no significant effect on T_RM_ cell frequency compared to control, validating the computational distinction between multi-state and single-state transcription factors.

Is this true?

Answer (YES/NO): YES